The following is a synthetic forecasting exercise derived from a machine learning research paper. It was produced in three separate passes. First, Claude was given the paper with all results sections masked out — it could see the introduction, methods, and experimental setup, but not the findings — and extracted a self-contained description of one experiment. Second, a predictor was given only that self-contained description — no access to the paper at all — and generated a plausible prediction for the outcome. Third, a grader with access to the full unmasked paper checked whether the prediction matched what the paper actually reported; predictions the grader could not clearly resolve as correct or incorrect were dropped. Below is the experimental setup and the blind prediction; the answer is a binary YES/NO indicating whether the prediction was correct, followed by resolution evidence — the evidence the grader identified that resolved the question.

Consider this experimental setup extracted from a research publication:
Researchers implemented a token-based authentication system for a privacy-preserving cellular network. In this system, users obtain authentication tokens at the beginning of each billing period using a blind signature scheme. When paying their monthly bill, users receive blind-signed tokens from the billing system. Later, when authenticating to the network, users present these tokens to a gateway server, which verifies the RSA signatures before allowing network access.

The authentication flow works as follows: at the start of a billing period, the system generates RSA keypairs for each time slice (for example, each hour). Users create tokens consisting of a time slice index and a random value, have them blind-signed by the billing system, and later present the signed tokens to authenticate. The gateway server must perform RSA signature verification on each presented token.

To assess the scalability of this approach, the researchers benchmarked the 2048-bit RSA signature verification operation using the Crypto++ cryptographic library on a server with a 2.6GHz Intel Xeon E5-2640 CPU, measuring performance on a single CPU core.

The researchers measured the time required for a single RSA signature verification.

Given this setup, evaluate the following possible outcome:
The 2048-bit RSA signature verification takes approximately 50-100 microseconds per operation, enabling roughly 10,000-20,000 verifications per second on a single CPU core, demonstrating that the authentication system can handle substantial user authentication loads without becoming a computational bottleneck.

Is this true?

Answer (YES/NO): NO